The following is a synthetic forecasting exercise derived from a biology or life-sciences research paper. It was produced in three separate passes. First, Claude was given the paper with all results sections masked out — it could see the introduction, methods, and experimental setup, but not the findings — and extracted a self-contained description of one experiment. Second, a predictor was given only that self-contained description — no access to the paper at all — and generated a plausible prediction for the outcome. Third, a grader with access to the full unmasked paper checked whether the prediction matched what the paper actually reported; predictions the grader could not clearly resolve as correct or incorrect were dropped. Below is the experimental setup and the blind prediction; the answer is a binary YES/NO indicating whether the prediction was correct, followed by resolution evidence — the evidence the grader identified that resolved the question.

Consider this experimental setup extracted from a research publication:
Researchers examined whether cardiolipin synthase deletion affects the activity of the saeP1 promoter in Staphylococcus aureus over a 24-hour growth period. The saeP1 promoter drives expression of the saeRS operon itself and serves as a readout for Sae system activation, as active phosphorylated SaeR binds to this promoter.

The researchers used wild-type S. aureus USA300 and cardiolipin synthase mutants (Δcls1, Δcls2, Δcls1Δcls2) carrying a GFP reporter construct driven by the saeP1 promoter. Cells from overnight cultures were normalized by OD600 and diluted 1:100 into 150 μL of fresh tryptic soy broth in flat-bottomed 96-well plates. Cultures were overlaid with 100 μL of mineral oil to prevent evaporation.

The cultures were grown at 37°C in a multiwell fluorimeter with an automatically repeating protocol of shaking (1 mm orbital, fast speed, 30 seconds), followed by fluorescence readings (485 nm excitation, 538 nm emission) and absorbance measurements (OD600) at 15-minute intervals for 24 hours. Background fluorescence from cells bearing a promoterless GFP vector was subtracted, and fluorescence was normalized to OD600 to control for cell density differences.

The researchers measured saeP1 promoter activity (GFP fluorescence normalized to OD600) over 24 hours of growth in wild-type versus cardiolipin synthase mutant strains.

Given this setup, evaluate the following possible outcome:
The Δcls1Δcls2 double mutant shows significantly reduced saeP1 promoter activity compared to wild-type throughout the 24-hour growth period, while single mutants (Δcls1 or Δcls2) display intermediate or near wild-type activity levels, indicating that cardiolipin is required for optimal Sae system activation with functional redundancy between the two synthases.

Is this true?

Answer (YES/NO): NO